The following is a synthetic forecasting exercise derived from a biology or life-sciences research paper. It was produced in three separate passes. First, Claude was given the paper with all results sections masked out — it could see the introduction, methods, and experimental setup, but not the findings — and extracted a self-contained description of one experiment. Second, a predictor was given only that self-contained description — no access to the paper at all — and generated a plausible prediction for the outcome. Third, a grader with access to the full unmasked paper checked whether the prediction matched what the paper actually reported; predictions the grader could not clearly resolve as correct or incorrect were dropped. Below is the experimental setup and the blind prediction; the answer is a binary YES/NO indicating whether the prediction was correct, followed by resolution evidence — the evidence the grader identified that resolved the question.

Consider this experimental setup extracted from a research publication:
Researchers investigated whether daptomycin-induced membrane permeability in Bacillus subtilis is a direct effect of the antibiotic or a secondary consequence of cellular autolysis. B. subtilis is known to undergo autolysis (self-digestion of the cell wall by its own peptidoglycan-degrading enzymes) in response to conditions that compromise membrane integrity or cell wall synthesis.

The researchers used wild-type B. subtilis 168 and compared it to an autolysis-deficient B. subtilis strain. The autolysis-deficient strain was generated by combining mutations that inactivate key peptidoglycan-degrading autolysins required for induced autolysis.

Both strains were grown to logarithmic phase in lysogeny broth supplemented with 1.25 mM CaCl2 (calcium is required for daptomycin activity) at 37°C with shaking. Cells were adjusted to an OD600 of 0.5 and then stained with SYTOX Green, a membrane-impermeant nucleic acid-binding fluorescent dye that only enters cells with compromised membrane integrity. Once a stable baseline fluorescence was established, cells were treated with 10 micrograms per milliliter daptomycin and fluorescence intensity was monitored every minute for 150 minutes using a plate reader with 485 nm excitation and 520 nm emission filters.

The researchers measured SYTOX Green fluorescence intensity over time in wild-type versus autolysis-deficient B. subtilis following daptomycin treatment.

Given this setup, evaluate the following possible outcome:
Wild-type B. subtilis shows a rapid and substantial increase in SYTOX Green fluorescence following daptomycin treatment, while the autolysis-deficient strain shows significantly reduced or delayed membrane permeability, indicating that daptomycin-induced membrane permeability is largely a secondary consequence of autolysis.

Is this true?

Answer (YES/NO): NO